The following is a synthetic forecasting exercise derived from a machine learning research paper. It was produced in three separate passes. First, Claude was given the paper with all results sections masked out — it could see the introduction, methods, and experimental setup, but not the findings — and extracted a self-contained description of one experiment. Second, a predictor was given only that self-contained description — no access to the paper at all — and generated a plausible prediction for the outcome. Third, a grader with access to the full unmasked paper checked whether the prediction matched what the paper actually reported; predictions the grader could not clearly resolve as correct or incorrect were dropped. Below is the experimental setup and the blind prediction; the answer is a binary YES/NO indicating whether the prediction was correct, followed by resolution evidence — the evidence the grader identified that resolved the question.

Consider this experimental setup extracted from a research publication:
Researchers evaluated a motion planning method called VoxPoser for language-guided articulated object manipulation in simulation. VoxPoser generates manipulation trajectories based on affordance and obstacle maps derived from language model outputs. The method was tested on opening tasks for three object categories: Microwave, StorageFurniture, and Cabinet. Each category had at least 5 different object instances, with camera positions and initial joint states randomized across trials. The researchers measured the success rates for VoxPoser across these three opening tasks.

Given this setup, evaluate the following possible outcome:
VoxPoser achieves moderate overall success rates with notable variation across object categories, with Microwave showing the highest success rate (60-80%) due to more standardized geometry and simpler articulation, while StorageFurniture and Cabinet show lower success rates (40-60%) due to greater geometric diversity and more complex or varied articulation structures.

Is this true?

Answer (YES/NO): NO